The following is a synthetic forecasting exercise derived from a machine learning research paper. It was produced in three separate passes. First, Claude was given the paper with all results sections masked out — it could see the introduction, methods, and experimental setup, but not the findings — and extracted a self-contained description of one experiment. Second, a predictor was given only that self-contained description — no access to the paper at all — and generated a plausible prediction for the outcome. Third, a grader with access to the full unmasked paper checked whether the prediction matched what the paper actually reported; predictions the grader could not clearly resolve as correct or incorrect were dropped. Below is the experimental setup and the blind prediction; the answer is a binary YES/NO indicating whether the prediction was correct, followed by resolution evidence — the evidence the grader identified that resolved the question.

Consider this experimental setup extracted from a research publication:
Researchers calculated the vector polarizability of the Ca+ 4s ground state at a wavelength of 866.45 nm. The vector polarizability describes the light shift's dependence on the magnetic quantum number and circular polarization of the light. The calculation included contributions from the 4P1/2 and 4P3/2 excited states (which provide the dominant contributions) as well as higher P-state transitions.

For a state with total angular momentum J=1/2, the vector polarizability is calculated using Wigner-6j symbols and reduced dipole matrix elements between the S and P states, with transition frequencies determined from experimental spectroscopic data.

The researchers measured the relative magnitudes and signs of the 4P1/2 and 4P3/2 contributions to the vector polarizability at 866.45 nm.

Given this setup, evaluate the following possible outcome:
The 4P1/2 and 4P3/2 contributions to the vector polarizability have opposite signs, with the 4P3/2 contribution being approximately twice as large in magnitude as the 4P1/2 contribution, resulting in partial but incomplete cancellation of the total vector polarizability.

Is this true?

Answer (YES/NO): NO